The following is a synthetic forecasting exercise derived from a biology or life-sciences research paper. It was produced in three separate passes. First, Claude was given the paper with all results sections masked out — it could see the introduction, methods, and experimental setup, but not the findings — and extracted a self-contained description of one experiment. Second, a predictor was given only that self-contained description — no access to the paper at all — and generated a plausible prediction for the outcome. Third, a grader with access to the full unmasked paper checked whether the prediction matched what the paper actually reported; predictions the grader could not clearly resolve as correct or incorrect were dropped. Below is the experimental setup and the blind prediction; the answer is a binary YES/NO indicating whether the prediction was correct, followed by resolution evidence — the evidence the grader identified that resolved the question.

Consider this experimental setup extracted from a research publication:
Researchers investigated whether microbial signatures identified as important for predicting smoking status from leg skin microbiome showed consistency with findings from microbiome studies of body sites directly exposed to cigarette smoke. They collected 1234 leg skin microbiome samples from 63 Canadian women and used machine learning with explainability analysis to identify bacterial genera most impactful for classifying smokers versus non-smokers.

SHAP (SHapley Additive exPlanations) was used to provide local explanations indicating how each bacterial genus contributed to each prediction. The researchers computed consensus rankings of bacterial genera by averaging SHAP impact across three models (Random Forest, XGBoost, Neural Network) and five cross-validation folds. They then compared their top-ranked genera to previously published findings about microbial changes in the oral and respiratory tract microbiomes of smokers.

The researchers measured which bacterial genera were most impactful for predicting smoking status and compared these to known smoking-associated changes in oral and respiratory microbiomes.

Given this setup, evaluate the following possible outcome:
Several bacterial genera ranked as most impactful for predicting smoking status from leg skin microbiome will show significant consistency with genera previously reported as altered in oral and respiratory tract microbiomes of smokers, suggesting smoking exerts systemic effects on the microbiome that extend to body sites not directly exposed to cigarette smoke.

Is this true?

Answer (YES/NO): YES